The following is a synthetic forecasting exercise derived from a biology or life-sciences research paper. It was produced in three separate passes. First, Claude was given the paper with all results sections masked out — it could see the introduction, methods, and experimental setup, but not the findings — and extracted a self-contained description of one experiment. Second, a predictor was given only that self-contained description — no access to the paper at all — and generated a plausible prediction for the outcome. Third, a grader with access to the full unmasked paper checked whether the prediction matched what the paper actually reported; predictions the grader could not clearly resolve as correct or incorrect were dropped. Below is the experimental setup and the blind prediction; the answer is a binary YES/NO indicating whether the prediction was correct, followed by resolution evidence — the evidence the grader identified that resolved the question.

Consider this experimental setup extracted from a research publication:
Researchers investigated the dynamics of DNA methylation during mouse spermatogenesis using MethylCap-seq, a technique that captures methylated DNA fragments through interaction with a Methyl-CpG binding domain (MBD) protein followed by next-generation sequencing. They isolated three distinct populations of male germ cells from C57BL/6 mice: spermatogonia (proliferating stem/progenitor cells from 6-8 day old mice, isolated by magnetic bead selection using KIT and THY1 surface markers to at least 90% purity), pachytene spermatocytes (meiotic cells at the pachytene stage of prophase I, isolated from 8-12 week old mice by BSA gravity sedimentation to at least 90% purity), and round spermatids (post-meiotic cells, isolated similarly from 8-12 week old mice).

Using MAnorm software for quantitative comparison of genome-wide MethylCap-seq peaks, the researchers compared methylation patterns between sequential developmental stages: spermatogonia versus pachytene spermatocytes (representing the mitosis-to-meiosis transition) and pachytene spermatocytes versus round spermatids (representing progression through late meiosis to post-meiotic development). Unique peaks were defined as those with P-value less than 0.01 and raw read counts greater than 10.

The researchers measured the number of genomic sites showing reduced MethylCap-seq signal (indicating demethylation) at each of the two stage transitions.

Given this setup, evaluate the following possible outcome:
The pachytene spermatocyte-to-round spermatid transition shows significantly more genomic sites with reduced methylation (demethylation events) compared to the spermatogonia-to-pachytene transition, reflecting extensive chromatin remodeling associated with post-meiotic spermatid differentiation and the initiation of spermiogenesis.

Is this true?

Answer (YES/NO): NO